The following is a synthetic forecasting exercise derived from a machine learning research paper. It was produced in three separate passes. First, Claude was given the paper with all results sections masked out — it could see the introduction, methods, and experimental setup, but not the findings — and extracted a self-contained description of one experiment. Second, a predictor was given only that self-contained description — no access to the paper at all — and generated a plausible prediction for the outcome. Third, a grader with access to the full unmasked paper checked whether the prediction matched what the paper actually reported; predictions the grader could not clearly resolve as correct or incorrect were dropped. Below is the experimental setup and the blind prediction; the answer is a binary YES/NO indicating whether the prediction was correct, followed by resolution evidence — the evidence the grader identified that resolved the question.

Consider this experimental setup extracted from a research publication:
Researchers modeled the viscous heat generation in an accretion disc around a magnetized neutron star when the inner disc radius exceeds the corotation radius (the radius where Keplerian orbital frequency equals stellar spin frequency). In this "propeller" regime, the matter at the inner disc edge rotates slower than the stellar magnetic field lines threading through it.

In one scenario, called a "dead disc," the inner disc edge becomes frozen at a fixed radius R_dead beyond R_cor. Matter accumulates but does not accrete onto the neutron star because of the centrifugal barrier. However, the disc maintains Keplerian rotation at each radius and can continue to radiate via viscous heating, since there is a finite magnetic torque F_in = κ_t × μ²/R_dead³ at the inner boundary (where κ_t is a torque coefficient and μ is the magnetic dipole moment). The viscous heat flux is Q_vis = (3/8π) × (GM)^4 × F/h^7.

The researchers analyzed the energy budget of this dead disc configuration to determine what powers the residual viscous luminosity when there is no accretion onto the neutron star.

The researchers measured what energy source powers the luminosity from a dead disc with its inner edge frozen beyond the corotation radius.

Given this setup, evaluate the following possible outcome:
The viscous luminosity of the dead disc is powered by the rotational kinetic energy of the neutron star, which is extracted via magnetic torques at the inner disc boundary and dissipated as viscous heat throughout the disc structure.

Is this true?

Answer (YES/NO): YES